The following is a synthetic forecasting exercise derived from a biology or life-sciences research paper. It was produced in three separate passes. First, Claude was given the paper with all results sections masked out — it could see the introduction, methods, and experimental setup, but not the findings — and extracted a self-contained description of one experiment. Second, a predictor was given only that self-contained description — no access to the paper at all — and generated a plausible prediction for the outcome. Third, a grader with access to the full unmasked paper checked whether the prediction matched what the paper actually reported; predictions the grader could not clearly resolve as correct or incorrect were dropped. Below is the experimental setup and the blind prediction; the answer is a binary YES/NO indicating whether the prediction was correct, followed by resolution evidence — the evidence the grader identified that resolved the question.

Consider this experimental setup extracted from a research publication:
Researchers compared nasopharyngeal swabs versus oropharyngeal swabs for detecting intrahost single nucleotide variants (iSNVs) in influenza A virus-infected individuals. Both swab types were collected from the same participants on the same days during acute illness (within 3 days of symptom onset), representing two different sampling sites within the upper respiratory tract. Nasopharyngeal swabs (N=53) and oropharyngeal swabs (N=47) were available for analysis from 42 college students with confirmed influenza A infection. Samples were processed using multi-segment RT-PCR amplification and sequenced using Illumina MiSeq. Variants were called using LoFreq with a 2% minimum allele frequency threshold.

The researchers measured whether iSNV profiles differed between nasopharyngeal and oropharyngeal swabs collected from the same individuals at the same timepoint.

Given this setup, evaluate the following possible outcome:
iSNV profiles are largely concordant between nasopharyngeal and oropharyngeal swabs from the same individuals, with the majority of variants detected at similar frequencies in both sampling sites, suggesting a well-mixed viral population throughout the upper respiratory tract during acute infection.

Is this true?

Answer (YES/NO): YES